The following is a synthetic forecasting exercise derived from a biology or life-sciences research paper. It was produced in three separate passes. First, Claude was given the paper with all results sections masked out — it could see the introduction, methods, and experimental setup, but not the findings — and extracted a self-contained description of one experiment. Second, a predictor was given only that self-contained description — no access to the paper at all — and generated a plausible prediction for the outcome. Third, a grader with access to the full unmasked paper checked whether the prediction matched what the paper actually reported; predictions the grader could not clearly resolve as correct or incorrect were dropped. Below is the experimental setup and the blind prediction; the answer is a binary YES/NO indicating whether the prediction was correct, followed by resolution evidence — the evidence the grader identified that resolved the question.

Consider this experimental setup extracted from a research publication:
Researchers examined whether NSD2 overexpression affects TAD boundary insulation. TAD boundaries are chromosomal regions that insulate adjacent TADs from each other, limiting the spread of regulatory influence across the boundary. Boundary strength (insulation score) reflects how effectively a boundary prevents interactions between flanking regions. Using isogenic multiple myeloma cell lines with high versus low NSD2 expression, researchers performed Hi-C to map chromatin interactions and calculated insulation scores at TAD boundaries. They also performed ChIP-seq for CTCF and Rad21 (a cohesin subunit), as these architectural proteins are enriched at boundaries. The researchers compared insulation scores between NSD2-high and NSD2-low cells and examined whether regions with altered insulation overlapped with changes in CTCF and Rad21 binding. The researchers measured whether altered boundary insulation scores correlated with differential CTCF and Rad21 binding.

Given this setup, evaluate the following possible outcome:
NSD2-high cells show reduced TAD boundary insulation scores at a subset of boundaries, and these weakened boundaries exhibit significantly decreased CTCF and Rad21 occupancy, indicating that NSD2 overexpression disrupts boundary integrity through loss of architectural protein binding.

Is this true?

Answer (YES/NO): NO